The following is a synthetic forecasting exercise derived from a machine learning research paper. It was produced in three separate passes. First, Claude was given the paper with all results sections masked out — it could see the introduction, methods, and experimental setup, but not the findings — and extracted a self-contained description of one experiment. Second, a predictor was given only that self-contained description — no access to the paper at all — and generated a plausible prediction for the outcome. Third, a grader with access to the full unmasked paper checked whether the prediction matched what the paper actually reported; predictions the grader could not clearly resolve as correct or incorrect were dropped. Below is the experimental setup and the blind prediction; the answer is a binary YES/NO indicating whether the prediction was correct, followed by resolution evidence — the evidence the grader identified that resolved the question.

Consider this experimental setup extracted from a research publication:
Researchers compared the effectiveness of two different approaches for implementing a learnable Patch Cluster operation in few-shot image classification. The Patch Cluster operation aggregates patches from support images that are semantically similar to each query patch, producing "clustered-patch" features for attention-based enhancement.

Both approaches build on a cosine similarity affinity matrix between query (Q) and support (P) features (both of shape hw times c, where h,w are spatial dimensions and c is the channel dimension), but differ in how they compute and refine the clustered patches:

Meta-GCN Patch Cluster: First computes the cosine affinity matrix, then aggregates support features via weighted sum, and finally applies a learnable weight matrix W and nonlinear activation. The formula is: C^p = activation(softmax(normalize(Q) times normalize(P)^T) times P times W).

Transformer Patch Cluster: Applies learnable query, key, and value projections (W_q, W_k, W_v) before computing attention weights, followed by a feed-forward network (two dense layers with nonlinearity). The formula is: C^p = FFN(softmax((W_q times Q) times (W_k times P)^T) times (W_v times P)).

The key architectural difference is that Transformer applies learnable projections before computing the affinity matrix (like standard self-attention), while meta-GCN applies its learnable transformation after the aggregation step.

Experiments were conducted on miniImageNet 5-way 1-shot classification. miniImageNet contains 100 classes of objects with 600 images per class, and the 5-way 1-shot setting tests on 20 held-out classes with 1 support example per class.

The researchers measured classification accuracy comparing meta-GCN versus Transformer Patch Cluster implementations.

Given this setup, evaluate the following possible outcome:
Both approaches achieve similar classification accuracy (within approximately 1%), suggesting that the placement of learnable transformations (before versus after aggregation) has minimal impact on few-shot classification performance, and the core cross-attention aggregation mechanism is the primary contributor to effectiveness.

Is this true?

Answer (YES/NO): YES